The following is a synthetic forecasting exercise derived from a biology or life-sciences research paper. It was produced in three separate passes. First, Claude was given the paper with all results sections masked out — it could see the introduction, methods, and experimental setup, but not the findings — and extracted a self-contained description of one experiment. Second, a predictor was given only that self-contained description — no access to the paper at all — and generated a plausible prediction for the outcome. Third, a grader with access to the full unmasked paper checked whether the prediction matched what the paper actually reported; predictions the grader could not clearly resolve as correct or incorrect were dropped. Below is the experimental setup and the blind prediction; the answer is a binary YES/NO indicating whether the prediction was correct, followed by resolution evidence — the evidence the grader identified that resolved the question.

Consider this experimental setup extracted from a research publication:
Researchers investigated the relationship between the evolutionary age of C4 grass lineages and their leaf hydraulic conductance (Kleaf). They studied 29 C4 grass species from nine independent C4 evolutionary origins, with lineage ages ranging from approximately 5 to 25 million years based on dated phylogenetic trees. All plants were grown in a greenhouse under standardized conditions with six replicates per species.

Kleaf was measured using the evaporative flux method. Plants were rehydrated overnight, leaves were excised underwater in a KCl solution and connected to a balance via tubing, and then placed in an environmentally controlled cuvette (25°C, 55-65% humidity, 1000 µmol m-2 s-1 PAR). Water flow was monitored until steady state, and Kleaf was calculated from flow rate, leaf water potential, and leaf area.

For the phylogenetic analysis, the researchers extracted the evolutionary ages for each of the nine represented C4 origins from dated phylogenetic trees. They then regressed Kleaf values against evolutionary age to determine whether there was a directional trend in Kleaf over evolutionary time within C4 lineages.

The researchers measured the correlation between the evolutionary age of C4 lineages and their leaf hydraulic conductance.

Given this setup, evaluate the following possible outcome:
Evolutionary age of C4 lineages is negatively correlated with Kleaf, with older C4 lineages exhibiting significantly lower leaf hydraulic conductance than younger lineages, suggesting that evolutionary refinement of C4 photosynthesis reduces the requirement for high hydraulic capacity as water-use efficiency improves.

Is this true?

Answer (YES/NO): YES